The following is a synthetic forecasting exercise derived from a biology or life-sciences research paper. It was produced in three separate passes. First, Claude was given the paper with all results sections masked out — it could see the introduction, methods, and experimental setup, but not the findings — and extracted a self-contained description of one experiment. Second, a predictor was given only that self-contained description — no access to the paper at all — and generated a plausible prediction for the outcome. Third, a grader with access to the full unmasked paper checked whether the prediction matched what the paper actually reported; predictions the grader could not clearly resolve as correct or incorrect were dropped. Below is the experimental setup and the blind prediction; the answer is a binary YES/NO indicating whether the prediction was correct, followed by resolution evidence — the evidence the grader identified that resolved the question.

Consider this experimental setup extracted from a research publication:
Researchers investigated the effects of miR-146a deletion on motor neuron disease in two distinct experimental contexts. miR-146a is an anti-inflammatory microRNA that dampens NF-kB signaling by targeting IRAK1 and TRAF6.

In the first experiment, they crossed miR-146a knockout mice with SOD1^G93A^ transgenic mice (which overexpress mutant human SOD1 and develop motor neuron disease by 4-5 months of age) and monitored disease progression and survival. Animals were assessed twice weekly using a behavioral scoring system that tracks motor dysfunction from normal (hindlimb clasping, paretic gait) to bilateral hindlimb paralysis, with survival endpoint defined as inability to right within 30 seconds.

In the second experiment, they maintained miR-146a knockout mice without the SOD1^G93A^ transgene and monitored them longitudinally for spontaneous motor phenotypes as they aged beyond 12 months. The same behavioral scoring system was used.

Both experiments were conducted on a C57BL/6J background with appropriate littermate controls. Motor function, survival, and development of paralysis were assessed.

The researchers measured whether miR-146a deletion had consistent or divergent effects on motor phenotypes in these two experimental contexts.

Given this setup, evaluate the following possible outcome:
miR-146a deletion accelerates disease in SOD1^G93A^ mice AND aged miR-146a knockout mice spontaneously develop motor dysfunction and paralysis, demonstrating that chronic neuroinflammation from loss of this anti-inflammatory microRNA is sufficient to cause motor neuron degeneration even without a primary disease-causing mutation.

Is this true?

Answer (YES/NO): NO